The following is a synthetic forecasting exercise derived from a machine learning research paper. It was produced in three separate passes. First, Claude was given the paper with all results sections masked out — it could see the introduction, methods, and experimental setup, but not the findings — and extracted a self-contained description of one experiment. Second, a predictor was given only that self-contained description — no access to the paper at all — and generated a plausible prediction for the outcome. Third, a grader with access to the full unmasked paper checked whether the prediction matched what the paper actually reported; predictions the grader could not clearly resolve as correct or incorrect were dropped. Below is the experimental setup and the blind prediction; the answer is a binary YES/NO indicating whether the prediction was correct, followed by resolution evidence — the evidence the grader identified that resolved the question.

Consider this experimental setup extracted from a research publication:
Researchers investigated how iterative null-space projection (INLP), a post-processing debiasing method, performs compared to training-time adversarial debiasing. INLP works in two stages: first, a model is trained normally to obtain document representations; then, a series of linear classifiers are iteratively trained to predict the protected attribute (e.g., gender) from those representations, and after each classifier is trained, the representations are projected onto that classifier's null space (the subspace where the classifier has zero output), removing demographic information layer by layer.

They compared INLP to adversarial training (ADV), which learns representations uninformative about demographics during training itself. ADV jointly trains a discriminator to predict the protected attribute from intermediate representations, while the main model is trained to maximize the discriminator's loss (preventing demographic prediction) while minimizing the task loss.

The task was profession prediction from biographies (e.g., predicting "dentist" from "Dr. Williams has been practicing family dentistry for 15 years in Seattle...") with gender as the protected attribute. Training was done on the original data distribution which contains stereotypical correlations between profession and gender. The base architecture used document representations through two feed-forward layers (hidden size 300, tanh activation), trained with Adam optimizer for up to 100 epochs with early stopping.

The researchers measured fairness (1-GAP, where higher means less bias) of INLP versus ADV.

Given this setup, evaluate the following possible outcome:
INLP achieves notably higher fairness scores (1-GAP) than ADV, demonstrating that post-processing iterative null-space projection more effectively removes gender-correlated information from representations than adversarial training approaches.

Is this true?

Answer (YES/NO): NO